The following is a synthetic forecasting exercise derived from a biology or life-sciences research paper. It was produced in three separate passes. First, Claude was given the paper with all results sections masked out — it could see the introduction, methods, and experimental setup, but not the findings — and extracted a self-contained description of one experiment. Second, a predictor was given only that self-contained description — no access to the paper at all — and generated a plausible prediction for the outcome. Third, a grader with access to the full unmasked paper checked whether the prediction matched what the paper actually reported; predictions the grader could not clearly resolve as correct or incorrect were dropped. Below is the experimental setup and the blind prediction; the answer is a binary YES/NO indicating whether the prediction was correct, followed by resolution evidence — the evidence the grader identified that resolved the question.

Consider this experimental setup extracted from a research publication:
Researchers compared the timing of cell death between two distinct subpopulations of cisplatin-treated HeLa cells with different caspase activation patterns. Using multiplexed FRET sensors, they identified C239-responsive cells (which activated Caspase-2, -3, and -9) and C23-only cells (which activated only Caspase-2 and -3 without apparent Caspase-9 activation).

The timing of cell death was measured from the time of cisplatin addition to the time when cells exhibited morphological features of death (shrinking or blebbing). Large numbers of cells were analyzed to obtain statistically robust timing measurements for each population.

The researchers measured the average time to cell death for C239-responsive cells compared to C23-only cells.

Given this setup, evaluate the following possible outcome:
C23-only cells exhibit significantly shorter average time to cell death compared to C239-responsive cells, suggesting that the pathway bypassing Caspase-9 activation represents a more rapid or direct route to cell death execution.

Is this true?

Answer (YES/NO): NO